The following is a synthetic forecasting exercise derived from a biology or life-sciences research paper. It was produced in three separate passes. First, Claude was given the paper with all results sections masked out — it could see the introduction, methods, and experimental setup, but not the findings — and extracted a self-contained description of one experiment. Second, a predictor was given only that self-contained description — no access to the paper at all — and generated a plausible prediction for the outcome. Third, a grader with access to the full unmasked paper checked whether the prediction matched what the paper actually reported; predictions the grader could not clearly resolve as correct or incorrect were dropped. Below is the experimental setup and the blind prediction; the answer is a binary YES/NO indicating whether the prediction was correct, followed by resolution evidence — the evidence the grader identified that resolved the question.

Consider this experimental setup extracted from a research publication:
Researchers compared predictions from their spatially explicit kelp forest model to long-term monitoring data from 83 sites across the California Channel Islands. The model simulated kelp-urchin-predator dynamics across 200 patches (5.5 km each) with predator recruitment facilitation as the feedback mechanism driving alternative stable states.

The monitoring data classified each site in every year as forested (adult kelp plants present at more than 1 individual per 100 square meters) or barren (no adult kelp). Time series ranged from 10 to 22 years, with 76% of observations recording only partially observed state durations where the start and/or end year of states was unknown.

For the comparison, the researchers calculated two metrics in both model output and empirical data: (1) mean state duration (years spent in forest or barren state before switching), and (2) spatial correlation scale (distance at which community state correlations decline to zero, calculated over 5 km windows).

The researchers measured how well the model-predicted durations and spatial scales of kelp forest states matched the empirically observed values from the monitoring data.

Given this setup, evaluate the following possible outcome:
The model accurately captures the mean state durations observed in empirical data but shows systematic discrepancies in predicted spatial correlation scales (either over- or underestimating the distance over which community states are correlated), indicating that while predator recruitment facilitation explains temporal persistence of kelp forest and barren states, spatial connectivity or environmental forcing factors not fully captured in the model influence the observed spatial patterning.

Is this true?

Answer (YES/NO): NO